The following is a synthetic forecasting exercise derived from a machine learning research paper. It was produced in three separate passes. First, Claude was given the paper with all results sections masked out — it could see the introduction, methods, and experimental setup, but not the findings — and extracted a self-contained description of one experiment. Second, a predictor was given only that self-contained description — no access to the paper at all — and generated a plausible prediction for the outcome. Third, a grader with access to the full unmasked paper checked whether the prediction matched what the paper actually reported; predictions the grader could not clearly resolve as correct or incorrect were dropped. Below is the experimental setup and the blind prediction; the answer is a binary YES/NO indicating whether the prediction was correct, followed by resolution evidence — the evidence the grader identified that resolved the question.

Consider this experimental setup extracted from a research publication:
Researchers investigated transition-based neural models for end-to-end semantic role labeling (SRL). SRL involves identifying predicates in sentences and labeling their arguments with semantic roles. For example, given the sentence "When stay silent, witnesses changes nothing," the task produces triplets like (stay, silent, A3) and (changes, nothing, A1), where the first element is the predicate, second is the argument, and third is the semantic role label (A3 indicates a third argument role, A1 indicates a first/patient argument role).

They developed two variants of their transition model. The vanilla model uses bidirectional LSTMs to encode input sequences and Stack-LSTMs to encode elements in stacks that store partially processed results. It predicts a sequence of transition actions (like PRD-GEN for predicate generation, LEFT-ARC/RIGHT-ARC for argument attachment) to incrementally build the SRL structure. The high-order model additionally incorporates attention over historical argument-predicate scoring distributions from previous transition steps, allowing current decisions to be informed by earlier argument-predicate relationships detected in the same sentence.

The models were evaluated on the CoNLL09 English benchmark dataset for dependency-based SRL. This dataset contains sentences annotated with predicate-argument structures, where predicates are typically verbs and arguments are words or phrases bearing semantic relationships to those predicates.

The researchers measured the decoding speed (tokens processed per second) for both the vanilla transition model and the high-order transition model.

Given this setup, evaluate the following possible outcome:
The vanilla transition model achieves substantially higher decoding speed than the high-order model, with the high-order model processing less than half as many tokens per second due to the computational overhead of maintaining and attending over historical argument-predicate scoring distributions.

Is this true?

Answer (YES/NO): NO